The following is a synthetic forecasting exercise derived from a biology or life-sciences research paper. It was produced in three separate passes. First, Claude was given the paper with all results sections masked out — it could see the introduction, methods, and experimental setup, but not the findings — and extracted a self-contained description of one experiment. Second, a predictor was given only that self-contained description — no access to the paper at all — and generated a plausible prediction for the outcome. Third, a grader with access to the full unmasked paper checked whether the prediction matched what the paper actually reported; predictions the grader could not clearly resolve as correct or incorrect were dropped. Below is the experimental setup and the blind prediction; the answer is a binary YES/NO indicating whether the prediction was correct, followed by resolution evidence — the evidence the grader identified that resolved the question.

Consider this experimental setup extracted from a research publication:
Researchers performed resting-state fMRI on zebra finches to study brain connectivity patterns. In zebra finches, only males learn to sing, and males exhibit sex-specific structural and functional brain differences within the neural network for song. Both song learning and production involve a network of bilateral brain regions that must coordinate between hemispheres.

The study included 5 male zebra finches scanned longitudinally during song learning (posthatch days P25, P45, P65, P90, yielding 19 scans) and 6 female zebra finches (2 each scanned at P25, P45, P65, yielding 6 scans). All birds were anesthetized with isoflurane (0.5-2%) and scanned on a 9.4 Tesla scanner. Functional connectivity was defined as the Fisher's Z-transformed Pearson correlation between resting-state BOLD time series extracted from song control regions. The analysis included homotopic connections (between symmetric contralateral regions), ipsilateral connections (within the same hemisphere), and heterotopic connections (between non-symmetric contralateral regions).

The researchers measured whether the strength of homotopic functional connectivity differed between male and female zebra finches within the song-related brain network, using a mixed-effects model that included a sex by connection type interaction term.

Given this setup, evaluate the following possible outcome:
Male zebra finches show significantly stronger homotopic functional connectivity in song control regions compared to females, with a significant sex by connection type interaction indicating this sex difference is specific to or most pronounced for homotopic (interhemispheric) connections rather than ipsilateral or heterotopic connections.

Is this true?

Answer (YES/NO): NO